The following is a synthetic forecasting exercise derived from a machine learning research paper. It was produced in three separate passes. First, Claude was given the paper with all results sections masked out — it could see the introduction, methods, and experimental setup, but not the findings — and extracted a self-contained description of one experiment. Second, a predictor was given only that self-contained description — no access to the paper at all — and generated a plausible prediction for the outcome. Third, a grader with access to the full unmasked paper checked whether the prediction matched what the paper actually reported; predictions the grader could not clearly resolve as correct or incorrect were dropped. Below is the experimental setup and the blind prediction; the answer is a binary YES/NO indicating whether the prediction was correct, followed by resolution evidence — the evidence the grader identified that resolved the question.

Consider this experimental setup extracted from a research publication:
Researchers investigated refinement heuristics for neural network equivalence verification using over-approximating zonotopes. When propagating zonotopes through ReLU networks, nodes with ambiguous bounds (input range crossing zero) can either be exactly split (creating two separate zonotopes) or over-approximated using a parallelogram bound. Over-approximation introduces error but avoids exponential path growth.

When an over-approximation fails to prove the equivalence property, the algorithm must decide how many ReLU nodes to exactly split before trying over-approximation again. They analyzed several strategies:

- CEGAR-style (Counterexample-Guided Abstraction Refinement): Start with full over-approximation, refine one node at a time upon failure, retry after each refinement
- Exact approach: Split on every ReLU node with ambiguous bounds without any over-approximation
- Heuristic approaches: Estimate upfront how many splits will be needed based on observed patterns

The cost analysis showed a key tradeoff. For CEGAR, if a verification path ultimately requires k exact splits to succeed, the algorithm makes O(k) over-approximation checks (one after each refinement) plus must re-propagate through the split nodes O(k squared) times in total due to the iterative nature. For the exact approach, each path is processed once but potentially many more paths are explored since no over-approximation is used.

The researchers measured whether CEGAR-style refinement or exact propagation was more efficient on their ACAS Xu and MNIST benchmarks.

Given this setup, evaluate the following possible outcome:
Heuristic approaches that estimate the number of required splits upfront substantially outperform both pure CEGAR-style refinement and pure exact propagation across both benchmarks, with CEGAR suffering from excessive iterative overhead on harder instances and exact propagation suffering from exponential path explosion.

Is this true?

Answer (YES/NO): NO